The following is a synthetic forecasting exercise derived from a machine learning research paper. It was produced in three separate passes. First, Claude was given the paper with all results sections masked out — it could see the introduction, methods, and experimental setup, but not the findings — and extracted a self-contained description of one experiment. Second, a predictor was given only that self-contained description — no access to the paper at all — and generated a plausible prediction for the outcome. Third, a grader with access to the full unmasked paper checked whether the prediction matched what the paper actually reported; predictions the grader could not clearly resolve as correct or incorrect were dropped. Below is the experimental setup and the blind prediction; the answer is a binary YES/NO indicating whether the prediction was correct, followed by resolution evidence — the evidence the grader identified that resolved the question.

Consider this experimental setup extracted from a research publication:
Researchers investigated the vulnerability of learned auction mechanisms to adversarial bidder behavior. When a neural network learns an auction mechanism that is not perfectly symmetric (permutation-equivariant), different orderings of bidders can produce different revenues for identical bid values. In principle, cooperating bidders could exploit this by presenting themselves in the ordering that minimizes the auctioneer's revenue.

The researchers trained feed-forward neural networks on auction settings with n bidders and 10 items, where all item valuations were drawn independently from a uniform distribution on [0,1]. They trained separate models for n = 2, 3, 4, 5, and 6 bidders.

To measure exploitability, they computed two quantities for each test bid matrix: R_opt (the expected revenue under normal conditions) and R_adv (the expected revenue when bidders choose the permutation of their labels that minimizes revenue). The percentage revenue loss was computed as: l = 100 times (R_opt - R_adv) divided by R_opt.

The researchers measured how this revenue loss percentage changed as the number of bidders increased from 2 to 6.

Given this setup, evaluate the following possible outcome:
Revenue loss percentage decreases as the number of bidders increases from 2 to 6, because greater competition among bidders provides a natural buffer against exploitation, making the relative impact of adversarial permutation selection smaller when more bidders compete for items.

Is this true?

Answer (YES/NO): NO